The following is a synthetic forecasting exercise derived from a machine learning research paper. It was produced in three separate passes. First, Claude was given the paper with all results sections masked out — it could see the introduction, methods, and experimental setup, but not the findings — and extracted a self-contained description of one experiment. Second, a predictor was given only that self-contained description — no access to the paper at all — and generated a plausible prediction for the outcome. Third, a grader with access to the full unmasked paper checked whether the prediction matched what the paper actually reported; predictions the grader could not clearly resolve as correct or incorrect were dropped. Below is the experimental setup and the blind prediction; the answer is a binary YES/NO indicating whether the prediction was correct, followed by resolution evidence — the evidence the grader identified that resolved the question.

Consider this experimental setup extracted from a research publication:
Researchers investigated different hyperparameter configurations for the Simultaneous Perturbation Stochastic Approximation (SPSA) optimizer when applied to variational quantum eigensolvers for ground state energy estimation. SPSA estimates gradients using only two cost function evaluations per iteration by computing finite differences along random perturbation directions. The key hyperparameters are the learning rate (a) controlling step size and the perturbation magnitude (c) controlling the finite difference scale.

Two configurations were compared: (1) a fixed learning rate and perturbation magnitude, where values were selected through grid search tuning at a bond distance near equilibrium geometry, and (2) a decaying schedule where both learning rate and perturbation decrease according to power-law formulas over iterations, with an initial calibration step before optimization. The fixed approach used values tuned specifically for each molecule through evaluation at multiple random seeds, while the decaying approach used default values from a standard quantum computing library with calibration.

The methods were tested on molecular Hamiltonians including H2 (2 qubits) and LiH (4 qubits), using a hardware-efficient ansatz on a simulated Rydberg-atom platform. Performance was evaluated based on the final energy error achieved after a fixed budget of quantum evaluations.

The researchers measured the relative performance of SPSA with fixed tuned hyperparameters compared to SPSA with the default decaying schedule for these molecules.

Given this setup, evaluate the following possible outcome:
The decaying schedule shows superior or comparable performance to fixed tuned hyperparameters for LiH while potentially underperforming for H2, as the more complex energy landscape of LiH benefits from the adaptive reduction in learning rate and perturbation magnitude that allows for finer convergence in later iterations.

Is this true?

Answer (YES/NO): NO